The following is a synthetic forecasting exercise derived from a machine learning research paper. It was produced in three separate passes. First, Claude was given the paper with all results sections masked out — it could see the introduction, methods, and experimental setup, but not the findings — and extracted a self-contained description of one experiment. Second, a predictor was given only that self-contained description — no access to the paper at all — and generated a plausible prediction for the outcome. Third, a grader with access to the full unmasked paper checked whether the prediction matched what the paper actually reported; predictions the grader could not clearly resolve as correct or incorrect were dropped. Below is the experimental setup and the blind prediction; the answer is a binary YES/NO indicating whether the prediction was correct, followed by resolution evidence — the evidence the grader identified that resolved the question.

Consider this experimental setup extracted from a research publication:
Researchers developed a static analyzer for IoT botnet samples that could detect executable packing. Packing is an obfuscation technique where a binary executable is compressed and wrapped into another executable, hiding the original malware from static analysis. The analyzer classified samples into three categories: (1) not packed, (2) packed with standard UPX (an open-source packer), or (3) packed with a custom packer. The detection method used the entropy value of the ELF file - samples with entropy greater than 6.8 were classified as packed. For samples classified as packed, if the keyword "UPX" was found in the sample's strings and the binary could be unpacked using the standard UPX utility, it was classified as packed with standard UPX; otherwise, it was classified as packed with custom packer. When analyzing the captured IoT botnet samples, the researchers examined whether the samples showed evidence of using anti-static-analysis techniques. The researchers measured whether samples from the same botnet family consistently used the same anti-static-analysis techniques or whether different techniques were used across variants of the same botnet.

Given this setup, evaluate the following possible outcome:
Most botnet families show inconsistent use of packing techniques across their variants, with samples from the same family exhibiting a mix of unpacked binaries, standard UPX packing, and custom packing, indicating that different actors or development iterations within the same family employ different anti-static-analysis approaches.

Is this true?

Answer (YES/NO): NO